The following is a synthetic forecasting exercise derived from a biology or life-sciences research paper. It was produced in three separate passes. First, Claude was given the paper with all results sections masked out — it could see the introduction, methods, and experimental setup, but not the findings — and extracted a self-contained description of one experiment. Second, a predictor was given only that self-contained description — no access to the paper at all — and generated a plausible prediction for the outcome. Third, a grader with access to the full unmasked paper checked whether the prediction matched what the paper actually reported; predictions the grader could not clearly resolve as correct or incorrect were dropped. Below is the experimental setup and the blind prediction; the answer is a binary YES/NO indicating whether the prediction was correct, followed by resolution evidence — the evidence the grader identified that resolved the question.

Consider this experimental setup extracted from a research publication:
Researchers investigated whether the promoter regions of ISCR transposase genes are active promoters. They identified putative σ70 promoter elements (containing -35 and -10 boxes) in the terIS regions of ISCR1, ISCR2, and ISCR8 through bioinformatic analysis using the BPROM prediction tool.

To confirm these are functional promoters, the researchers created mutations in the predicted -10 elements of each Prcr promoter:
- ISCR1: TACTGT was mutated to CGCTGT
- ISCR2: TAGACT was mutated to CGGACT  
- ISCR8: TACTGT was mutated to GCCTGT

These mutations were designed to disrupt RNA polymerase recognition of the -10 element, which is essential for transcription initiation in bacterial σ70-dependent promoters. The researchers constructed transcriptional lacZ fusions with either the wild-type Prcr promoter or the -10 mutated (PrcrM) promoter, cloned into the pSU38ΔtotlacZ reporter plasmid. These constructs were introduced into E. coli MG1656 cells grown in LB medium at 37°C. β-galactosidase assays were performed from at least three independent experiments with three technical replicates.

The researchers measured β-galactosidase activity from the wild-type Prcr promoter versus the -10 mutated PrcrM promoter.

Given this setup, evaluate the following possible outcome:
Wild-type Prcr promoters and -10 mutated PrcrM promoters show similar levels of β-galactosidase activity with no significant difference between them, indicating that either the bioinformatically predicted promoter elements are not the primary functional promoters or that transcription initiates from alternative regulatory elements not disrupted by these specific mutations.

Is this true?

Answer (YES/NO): NO